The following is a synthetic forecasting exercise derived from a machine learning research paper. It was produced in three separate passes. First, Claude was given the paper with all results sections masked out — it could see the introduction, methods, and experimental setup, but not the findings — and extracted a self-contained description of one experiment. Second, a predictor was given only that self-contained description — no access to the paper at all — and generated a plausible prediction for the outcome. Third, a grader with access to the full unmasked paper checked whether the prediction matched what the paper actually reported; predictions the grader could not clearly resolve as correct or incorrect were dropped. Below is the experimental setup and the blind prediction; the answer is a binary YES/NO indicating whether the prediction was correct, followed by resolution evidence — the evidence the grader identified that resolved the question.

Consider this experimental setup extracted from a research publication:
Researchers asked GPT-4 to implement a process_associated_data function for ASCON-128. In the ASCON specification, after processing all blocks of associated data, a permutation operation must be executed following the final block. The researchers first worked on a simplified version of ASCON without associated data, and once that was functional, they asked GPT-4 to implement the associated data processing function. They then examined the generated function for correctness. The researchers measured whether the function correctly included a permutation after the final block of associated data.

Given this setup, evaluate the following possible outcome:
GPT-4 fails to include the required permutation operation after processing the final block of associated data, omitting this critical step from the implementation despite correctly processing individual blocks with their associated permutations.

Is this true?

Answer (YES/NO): YES